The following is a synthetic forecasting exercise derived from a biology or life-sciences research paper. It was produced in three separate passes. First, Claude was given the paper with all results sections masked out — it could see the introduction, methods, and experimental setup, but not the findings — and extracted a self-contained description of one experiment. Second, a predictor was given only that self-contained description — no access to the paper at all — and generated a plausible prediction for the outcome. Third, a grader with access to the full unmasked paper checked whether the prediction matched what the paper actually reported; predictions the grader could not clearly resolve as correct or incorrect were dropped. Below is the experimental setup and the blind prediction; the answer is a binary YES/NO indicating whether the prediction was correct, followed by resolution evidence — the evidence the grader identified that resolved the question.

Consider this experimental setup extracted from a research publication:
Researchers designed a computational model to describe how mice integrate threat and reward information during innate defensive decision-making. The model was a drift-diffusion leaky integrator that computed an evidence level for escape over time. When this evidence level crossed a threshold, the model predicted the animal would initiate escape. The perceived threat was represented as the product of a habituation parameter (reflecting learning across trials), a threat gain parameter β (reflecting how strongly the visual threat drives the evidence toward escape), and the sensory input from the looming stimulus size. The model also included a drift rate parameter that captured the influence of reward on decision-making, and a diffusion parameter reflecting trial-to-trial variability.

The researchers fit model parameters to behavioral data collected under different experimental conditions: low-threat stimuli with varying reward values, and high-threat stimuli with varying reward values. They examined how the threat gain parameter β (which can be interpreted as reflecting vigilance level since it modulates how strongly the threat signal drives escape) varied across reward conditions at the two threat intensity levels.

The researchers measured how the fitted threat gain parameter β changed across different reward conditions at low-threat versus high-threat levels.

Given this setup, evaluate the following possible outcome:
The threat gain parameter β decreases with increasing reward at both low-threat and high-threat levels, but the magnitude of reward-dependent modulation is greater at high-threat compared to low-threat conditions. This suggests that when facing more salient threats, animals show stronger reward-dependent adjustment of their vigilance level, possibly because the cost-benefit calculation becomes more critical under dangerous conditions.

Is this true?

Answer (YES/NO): NO